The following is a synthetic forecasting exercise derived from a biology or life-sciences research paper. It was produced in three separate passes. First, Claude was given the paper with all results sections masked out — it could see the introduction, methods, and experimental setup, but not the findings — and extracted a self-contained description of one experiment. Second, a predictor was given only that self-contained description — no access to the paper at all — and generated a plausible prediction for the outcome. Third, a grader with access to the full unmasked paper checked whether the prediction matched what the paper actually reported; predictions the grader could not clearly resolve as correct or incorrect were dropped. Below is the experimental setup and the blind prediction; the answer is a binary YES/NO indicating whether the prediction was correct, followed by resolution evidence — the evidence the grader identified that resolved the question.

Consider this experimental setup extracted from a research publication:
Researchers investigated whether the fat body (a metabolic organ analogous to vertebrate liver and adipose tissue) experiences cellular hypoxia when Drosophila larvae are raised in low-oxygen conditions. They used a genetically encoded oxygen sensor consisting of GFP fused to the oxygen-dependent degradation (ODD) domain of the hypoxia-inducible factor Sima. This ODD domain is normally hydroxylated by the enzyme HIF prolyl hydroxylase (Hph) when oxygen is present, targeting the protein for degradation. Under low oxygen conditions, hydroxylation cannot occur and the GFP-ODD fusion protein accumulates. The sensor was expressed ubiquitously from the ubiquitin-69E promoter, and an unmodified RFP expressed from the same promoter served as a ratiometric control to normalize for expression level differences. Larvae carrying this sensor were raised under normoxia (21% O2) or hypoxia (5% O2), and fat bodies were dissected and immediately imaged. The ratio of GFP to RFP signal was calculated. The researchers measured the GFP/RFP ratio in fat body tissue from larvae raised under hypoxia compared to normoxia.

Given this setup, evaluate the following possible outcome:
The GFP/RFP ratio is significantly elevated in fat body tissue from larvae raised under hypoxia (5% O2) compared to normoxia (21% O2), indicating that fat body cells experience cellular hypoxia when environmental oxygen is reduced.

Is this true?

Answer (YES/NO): YES